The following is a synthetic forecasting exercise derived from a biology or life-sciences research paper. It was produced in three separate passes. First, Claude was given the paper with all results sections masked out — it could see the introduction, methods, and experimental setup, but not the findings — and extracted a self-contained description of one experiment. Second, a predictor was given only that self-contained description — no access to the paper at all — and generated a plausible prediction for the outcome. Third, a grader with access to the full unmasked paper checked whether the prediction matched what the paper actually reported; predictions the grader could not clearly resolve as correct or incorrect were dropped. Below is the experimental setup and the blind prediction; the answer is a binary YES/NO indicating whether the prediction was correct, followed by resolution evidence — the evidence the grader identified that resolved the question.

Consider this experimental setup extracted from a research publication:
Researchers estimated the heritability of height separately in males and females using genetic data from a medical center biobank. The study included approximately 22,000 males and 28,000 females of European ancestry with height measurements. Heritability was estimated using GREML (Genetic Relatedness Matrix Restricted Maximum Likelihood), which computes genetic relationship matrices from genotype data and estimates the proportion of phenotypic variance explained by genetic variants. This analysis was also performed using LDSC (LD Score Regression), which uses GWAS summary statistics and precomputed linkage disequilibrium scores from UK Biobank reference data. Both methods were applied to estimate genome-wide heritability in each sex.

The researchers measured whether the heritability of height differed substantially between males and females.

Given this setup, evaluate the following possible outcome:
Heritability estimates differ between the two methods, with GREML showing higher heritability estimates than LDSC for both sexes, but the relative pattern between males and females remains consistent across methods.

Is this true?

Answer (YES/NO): YES